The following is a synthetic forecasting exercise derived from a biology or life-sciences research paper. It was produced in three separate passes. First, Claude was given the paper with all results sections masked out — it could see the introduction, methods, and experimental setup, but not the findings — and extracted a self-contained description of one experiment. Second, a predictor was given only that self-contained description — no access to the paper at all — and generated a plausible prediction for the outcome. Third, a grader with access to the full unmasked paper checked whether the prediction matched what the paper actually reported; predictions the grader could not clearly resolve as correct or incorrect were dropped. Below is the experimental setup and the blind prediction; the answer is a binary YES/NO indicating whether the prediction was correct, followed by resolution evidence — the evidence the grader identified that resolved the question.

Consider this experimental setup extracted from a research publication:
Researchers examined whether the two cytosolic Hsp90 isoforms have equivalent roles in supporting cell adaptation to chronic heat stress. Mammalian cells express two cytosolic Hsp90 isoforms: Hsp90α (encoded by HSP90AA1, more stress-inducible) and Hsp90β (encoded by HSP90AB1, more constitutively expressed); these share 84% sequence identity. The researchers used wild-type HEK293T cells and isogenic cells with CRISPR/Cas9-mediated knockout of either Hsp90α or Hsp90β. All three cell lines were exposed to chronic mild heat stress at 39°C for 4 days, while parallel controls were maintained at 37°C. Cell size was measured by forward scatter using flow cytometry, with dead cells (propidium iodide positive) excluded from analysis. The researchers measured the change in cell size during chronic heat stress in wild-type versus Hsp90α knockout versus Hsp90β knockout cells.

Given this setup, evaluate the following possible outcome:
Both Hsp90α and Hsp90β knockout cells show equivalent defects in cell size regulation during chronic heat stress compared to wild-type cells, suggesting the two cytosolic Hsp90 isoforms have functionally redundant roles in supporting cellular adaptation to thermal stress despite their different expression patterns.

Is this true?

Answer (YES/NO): NO